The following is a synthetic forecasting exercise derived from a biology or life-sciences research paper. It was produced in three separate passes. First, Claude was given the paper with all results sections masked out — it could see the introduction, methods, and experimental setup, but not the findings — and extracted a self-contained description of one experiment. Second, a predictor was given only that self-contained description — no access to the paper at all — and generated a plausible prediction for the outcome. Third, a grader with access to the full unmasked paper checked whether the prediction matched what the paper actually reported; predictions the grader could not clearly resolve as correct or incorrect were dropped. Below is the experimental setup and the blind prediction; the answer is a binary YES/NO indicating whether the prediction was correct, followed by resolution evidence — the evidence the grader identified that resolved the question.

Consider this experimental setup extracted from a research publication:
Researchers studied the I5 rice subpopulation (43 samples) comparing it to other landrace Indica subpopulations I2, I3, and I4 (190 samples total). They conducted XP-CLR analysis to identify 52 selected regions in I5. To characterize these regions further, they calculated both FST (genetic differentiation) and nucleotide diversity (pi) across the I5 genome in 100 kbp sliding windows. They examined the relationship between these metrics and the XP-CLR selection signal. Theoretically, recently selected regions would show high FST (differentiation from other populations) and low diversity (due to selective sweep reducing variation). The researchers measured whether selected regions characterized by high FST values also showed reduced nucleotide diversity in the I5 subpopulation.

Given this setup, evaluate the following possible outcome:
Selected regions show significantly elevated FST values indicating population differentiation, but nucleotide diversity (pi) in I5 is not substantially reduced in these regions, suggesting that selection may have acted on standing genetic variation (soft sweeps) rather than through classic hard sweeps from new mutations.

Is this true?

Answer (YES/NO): NO